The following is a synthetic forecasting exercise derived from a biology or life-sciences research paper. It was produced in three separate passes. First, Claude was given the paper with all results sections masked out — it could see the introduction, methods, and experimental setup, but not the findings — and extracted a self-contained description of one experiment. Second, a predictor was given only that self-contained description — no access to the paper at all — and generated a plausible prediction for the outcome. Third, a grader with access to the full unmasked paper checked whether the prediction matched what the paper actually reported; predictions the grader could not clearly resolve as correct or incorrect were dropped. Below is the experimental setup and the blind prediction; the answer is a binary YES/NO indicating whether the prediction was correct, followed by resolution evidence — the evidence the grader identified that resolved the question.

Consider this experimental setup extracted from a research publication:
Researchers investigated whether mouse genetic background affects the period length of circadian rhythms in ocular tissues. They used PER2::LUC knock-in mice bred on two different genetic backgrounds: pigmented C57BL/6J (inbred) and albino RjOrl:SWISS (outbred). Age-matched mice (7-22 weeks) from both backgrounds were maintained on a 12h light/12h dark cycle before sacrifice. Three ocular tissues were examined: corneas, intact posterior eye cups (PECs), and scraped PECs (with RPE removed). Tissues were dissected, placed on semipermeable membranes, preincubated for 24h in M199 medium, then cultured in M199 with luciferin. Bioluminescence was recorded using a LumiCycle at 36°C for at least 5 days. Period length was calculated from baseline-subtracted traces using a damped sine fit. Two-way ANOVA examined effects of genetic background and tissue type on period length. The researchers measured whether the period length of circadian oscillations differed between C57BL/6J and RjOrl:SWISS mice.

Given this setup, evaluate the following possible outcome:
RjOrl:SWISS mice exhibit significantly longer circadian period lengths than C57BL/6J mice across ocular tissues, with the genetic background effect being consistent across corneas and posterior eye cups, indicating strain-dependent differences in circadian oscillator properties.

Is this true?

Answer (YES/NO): NO